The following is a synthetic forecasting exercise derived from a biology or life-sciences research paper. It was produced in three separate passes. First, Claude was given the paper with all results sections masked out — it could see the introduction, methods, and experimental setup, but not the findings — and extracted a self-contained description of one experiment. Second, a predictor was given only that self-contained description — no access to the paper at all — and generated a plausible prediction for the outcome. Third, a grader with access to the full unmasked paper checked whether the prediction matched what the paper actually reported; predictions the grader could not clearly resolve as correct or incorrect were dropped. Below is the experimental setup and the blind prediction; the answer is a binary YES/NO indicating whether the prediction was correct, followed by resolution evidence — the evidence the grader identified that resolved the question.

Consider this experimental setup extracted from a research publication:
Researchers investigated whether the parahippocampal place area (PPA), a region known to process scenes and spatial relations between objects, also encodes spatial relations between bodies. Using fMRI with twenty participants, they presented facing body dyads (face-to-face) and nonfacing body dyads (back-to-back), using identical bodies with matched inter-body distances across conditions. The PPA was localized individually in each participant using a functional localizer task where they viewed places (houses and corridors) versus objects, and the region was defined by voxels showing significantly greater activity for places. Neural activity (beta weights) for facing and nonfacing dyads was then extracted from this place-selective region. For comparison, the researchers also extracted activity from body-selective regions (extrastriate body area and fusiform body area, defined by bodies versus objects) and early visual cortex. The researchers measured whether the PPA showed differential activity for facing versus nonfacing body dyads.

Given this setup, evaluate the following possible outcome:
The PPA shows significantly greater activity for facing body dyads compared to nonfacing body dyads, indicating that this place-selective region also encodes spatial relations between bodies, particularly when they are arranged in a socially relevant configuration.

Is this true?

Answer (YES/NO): NO